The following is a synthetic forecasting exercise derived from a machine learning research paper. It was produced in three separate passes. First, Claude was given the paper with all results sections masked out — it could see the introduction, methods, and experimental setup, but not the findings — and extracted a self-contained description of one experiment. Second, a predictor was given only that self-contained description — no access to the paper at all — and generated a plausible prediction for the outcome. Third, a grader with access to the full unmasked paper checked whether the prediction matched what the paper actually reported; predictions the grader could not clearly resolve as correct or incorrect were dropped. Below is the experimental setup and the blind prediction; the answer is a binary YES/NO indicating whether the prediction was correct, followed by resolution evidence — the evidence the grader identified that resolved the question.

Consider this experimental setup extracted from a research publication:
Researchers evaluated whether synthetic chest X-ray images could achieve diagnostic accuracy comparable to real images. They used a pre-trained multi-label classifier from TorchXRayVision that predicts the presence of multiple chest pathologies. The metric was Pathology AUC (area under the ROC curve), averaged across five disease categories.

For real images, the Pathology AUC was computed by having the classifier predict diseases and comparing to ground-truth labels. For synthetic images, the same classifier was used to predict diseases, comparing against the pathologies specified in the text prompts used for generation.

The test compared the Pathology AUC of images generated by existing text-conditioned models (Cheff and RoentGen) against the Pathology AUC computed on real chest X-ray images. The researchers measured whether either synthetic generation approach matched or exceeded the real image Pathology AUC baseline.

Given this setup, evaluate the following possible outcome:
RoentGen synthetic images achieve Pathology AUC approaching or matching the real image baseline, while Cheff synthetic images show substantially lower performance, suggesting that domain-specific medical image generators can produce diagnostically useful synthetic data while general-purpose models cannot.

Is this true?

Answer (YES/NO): NO